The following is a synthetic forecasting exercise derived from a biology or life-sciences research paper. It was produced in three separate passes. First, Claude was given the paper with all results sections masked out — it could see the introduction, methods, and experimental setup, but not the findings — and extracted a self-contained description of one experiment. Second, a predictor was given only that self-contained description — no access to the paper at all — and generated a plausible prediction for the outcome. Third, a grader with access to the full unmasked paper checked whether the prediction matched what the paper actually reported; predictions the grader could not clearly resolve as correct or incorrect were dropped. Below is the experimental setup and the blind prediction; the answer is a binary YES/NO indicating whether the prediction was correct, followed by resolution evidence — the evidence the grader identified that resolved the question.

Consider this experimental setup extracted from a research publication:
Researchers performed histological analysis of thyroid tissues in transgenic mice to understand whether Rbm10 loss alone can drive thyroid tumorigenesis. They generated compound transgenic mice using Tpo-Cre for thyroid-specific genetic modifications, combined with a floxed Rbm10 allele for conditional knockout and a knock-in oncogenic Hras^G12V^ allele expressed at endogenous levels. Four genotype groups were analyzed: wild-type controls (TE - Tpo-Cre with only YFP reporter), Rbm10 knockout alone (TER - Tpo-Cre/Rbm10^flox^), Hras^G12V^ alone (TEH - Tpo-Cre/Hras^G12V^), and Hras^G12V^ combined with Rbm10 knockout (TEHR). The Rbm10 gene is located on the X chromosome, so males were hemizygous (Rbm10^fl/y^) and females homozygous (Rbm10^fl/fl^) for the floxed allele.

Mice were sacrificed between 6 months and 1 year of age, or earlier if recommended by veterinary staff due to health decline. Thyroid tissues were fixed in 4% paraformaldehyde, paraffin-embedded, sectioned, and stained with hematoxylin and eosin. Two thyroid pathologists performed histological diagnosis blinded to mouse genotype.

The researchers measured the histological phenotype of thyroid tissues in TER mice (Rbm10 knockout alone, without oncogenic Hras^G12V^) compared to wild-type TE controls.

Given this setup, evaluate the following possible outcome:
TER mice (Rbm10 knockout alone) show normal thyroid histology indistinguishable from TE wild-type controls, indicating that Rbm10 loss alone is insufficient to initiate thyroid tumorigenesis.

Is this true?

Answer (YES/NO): YES